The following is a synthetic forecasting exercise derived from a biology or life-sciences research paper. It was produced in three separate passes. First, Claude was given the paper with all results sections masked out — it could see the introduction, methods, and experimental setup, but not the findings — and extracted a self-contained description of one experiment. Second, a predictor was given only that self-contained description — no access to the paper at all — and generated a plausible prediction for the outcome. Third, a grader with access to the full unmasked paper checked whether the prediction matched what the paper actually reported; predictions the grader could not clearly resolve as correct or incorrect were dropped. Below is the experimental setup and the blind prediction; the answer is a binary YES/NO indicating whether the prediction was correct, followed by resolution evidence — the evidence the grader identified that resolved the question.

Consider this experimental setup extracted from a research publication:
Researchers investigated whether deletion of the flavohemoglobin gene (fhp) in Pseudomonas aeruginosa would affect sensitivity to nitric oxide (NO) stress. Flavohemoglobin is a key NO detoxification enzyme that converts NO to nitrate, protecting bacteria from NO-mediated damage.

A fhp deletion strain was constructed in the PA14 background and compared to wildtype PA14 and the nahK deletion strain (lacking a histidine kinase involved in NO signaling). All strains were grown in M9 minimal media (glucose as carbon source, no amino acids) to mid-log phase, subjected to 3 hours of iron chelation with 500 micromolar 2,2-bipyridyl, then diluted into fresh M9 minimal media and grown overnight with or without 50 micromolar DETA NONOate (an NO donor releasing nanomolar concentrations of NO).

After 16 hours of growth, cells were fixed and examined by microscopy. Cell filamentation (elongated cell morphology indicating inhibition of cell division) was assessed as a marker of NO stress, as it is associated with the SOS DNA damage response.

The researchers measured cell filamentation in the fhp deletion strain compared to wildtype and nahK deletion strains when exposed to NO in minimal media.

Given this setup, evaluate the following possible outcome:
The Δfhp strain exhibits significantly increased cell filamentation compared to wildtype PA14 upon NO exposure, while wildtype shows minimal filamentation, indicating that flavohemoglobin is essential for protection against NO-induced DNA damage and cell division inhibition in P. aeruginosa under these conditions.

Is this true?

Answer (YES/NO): NO